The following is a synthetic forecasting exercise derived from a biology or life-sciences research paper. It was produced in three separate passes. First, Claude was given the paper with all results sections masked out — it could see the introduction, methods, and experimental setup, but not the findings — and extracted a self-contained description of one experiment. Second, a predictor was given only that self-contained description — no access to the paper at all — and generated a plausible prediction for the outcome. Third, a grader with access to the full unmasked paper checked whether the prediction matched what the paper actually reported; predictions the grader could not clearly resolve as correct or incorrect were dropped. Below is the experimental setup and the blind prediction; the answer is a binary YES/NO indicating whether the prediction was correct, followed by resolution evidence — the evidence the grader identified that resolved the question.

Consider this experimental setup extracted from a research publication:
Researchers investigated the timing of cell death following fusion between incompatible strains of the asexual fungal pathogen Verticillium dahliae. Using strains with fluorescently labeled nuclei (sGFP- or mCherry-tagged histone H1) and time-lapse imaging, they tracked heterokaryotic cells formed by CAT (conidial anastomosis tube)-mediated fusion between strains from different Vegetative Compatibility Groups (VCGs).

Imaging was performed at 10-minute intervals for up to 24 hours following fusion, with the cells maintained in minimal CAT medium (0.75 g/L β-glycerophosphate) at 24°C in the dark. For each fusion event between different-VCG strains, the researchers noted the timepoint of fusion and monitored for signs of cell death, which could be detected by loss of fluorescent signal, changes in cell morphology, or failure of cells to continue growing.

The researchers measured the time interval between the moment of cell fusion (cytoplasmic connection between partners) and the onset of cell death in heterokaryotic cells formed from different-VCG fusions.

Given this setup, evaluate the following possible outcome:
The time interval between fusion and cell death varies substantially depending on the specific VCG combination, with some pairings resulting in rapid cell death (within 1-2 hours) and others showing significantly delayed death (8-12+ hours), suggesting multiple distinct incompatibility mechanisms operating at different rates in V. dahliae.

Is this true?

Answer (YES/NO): NO